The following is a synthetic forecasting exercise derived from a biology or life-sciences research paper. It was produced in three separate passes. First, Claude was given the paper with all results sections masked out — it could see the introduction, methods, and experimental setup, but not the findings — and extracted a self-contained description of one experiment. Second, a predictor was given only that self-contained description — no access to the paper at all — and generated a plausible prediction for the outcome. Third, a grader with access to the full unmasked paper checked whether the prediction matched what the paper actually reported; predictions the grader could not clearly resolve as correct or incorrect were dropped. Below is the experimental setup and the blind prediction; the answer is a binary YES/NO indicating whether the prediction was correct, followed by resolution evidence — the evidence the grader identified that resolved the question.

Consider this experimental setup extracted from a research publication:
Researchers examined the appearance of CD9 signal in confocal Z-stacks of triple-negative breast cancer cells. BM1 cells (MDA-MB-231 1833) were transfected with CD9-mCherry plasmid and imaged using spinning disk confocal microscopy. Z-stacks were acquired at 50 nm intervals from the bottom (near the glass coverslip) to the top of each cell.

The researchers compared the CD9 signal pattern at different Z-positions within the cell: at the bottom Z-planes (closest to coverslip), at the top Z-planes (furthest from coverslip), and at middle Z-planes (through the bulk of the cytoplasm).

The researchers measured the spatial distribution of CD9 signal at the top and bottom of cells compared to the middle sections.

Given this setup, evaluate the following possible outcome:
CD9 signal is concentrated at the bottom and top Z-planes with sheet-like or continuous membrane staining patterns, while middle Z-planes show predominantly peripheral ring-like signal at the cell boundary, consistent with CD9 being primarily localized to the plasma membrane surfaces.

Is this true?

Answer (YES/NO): YES